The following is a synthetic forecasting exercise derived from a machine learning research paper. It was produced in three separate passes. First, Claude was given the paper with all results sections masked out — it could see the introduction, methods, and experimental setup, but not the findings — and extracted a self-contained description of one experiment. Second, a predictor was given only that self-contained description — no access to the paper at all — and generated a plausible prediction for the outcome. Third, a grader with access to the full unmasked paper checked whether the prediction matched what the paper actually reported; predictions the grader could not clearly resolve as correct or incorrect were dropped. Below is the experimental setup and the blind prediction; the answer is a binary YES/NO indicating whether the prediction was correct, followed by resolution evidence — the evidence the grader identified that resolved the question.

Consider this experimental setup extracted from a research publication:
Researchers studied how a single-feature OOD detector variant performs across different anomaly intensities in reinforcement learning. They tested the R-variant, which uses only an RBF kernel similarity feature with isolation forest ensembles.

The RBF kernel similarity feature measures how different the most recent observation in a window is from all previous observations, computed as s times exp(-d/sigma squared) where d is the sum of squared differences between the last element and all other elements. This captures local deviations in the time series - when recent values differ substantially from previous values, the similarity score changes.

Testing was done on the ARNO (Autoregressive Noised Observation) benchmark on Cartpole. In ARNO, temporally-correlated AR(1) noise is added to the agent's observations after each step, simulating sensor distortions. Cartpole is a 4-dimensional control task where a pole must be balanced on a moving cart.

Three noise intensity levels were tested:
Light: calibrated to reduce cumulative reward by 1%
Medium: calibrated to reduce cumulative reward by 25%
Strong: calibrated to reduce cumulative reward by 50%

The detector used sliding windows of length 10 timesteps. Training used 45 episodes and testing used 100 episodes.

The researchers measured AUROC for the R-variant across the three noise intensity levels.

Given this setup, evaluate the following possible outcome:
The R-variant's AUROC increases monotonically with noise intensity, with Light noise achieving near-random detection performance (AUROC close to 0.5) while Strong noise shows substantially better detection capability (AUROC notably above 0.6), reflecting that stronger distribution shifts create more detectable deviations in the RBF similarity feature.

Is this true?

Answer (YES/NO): NO